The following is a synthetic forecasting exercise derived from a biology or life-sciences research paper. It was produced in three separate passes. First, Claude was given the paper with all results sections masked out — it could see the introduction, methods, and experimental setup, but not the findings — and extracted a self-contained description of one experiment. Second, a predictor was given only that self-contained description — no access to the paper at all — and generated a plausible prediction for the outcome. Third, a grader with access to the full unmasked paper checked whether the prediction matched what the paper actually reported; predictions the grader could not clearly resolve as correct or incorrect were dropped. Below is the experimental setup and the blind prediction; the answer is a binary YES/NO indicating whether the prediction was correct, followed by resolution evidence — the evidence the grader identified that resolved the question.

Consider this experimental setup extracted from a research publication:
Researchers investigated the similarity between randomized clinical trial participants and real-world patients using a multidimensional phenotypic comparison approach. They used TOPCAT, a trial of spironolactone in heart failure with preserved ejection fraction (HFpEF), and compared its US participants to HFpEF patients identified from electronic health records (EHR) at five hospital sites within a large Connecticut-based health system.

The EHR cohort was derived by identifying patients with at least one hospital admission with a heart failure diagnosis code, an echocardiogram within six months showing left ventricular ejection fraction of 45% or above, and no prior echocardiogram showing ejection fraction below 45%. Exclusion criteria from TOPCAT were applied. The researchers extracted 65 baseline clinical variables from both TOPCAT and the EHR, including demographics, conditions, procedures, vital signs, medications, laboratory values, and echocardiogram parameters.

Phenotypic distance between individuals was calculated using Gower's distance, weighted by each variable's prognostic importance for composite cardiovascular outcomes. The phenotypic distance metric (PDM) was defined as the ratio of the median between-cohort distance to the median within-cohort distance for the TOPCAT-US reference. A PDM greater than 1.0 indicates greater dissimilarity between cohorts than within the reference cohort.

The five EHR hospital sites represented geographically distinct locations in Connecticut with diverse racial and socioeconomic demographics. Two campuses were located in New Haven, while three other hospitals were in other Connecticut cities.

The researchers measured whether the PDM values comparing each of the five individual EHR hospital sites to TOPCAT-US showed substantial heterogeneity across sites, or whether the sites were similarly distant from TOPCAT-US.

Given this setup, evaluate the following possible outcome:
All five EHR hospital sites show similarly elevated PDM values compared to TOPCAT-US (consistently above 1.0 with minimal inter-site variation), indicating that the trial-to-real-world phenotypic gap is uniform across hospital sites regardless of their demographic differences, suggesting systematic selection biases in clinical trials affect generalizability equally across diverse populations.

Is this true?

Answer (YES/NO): NO